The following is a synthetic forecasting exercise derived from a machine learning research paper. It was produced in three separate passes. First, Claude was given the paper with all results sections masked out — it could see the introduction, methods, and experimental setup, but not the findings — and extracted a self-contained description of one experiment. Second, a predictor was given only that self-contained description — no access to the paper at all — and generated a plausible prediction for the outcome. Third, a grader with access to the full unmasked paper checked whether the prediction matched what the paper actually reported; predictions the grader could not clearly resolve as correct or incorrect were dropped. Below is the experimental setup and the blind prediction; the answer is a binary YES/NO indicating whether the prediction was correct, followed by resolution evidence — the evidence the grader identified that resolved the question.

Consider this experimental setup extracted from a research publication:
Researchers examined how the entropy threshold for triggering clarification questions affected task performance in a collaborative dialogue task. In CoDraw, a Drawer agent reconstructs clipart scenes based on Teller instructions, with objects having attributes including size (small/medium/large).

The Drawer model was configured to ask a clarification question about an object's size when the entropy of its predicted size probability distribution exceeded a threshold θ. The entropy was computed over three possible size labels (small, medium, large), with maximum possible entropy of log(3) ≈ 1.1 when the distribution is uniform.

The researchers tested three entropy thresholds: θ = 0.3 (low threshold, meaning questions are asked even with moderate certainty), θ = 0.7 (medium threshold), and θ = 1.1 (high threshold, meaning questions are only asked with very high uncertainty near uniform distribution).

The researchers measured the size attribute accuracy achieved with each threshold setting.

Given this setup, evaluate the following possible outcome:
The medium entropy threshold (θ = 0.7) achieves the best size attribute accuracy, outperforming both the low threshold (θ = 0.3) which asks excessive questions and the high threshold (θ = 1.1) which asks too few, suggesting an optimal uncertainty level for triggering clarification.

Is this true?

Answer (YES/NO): NO